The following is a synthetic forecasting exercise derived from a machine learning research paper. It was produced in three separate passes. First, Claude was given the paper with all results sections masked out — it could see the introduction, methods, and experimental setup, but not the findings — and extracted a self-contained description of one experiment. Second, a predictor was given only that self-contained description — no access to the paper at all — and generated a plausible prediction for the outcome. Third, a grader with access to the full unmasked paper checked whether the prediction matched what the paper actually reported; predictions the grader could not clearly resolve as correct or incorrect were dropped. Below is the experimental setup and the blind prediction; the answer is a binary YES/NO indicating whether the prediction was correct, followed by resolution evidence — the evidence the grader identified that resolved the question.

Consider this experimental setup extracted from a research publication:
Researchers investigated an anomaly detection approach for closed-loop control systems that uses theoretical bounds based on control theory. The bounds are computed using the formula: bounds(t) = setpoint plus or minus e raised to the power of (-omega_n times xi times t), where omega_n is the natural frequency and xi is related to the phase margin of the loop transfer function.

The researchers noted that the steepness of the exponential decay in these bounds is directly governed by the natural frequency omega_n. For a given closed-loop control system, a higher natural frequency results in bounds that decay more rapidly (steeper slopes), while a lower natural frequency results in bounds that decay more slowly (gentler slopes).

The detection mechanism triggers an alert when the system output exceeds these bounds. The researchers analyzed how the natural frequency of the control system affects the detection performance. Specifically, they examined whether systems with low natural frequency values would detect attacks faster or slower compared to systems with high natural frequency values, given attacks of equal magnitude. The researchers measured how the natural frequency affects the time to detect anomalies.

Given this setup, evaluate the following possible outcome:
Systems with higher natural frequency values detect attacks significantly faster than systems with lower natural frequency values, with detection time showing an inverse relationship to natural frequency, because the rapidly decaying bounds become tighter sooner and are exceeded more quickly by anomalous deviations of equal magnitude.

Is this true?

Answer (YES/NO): NO